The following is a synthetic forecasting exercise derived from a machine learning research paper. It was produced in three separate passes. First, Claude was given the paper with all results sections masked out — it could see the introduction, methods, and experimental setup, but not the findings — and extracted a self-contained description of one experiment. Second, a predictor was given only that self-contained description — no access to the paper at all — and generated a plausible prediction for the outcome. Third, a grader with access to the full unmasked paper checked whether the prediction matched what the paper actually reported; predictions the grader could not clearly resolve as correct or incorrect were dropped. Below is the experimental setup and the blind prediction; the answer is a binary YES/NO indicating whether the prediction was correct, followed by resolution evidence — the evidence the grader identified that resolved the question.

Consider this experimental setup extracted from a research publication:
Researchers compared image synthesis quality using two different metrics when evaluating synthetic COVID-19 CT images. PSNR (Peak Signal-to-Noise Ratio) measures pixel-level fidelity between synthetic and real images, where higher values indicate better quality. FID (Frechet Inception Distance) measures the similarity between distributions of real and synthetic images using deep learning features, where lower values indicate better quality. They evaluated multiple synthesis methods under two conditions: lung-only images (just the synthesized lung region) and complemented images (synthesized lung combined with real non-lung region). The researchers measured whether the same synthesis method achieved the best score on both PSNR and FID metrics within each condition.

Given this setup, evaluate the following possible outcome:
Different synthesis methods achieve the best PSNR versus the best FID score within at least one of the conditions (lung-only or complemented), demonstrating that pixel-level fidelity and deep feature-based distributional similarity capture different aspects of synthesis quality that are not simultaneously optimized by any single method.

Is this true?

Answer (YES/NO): YES